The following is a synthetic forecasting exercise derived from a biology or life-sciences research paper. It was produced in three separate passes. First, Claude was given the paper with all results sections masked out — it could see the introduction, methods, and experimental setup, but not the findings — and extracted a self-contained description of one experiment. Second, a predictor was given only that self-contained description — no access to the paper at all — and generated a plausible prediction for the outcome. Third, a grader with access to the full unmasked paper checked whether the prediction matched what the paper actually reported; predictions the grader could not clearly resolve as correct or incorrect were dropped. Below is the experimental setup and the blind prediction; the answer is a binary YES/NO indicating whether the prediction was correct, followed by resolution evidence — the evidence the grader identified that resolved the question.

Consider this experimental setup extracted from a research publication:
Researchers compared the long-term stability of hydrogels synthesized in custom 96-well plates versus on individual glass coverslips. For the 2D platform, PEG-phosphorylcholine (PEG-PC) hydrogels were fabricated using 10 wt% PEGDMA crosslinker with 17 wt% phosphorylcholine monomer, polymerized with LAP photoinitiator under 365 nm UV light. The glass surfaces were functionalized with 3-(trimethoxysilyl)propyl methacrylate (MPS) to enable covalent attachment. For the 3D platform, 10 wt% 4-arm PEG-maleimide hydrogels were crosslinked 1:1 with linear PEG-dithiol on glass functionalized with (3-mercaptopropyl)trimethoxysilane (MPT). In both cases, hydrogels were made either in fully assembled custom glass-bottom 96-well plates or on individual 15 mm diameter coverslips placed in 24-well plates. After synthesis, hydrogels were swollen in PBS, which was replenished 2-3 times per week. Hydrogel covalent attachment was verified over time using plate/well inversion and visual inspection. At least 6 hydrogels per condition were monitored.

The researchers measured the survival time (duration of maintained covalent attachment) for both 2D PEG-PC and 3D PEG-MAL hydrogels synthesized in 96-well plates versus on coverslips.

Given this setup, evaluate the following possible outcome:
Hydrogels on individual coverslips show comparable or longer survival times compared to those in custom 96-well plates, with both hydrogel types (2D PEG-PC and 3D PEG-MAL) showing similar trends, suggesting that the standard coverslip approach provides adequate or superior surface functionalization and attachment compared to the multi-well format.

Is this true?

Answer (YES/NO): NO